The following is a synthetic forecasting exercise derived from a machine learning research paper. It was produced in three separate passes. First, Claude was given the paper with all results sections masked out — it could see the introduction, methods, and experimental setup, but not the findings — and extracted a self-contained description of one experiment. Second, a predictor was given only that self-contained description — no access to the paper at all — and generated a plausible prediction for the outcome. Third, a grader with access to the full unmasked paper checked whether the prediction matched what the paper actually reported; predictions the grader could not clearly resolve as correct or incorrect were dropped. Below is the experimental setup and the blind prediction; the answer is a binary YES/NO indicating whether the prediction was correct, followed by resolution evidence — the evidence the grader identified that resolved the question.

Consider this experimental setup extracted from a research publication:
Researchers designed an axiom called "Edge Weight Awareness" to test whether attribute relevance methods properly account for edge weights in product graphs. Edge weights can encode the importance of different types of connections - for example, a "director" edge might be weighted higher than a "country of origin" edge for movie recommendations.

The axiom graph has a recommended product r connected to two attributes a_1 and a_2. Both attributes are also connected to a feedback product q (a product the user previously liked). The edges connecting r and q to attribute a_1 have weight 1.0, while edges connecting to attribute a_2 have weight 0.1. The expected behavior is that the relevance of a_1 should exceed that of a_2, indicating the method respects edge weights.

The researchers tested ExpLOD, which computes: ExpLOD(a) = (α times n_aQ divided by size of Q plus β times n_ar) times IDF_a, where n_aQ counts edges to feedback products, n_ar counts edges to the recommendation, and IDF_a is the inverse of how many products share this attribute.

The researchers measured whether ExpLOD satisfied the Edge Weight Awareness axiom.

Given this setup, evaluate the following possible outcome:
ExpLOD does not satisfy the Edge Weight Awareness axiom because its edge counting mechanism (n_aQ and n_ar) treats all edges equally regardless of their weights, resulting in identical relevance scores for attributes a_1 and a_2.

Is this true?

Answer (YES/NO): YES